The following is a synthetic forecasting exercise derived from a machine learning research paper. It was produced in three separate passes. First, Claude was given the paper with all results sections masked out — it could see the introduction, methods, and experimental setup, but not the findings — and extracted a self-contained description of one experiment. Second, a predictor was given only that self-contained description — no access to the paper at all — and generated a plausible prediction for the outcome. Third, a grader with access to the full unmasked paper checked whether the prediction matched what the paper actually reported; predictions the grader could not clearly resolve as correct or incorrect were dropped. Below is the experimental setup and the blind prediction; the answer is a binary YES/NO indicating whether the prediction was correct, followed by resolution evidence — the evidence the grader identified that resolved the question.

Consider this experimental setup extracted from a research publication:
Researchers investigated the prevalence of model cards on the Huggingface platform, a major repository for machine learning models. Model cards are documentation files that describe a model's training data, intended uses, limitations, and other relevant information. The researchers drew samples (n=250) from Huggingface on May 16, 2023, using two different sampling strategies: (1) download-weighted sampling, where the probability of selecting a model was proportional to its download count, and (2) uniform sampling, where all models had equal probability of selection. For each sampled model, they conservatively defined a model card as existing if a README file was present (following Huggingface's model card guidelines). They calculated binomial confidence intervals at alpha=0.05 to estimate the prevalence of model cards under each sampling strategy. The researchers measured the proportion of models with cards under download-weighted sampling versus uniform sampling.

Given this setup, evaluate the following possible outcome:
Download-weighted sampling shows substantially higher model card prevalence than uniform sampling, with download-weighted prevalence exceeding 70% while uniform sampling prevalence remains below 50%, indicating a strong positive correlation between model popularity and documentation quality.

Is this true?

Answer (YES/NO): NO